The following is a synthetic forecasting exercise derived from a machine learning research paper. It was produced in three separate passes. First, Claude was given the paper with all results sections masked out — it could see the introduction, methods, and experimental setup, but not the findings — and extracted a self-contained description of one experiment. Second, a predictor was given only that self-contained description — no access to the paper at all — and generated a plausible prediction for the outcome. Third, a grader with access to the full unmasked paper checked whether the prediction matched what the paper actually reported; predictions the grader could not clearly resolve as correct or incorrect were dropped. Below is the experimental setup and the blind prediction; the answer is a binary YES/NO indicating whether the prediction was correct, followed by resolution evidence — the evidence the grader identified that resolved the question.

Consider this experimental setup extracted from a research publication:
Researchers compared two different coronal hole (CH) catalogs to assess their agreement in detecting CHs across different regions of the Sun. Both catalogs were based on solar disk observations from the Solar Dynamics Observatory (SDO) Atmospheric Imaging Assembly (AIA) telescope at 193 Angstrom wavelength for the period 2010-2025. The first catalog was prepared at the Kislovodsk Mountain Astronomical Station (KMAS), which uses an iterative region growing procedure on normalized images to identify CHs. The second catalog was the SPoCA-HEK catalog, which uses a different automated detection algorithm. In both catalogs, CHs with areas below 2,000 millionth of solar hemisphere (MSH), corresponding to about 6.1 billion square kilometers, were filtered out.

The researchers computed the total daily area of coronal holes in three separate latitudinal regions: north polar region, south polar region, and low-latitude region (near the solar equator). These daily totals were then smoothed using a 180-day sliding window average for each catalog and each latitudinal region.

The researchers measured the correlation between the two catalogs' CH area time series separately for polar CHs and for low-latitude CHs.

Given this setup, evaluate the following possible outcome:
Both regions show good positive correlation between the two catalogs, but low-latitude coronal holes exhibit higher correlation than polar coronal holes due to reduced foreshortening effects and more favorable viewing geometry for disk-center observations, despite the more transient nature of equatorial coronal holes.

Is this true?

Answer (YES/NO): NO